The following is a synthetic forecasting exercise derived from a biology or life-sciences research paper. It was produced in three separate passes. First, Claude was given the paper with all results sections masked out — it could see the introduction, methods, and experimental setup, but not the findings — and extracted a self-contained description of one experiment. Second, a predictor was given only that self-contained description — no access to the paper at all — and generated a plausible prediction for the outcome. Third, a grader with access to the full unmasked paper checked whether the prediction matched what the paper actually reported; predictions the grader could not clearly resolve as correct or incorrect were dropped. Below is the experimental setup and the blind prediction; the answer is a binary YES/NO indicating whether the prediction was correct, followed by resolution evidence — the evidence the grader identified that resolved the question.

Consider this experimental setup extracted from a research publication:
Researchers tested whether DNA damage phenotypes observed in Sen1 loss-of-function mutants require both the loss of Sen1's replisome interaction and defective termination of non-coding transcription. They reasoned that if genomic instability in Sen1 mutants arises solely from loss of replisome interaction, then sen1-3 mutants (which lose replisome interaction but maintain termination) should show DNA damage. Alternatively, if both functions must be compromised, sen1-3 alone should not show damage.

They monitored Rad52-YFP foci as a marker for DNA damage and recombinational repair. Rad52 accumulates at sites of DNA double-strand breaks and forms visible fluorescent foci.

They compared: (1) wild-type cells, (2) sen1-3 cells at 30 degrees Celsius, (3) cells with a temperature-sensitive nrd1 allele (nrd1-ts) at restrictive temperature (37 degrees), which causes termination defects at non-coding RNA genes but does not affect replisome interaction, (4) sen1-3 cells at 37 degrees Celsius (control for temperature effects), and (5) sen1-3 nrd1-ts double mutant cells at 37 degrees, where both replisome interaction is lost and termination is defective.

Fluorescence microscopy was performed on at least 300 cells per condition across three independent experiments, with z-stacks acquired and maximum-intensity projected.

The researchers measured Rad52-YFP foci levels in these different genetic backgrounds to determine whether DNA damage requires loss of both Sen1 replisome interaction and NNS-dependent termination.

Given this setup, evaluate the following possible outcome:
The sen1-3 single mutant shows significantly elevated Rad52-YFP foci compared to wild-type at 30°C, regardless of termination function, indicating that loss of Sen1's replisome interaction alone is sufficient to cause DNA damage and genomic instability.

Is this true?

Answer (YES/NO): NO